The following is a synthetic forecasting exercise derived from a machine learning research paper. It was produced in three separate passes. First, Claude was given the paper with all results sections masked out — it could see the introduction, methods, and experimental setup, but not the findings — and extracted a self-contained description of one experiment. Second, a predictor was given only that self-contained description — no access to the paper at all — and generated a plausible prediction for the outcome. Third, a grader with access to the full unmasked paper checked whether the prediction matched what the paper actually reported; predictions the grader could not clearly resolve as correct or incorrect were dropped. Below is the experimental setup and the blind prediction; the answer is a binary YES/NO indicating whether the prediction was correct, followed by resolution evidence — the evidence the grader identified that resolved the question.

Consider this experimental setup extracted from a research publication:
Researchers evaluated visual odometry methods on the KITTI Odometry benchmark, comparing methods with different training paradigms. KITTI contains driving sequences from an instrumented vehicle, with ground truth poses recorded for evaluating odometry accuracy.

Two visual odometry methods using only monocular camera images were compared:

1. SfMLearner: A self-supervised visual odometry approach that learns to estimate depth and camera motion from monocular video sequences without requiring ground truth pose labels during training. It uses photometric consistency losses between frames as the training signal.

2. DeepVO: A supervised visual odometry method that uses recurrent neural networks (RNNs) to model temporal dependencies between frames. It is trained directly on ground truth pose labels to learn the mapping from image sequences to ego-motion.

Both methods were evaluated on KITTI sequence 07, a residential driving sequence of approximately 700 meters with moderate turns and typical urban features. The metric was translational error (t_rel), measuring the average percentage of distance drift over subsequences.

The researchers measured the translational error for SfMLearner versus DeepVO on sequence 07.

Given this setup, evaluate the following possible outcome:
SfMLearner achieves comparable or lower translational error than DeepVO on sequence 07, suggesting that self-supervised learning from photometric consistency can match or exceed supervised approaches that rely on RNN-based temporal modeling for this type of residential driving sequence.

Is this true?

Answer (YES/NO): NO